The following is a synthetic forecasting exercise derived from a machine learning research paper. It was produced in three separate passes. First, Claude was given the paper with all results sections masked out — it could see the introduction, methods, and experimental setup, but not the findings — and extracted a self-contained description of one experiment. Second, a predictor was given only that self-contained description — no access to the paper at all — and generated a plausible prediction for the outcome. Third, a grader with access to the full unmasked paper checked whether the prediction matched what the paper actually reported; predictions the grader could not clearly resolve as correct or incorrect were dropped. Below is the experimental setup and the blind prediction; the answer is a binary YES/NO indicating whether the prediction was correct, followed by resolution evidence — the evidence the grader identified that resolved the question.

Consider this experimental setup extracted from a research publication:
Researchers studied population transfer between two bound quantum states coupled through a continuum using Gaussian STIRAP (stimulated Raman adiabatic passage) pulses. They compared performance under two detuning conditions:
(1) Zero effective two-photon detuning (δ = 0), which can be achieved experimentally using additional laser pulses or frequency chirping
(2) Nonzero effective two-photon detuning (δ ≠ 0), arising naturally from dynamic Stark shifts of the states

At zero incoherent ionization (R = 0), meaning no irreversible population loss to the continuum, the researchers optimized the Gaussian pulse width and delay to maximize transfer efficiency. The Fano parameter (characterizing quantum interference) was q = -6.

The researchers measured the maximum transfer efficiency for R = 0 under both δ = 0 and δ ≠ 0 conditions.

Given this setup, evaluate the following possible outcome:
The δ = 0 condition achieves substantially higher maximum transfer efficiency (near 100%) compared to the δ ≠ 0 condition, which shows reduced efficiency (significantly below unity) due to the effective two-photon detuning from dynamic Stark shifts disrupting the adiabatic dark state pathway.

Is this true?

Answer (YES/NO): YES